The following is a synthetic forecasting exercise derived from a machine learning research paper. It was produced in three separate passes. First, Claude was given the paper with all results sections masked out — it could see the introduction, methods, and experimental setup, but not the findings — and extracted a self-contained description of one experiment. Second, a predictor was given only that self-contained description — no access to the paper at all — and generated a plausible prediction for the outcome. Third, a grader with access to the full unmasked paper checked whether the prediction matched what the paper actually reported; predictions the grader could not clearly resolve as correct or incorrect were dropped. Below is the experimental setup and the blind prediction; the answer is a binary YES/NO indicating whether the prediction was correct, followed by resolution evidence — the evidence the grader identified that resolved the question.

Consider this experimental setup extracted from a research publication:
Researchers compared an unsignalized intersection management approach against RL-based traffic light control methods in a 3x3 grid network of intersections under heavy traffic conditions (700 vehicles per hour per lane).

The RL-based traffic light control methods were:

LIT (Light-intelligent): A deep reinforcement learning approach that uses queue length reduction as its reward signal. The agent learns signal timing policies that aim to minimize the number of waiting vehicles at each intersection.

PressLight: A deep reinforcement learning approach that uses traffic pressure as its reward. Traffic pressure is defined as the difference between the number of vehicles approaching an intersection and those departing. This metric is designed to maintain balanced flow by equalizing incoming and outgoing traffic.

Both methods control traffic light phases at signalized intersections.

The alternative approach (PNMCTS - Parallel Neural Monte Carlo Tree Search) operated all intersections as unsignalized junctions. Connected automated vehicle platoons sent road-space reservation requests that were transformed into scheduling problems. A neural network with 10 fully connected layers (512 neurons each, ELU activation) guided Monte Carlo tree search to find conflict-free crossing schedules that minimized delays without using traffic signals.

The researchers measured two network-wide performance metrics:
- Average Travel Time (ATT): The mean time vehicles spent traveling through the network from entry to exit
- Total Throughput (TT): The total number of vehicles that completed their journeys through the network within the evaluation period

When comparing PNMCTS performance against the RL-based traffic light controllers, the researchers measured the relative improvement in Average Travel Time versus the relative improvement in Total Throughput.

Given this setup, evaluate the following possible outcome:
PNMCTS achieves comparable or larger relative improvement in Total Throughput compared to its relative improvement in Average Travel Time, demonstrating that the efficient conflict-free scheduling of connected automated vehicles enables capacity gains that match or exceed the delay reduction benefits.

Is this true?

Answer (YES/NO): NO